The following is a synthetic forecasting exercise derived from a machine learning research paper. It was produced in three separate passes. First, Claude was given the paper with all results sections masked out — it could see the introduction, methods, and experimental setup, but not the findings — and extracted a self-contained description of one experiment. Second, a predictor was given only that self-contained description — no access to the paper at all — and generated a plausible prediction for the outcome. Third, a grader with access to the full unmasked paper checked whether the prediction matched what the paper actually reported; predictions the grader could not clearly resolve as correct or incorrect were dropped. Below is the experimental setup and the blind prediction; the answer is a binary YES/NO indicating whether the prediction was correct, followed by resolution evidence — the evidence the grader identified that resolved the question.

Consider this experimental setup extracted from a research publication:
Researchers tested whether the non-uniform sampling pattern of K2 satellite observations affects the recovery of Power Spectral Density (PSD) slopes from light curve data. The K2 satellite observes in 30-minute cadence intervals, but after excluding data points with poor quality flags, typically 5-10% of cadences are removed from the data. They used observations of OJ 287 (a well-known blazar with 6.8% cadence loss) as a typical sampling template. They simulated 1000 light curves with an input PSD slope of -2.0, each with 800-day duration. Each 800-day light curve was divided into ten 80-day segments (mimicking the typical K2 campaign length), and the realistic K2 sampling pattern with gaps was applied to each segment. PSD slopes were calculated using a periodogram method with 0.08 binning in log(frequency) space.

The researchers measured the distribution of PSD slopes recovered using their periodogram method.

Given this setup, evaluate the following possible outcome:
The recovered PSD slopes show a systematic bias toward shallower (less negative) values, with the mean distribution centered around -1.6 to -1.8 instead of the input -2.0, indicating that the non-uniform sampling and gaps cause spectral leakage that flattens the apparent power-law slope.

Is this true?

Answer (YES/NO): NO